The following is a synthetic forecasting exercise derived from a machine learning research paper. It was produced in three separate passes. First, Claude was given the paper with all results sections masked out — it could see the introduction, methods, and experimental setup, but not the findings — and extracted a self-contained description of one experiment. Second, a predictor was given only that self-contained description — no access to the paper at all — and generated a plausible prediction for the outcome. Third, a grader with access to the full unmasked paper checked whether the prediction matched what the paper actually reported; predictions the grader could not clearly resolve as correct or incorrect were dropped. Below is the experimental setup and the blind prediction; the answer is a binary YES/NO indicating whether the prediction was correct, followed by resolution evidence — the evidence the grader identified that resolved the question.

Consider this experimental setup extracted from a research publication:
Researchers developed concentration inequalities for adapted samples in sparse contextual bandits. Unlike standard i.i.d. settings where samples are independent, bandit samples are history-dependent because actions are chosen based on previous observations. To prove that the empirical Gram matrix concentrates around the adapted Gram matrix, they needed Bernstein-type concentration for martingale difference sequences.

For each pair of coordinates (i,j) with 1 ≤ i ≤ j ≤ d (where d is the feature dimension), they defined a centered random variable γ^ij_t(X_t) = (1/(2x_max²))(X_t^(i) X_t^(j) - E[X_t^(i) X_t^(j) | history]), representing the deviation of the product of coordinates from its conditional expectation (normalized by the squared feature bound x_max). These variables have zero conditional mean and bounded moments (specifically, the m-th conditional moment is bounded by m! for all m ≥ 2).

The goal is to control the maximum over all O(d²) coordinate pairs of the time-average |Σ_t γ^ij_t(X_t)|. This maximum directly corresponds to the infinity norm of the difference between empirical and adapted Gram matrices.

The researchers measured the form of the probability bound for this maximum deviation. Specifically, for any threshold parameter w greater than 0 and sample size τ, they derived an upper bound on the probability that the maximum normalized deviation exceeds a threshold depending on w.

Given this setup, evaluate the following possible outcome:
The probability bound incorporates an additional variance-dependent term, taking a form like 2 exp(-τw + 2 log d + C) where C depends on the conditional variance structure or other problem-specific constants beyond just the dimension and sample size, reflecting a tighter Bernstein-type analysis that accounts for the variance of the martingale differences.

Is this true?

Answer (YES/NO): NO